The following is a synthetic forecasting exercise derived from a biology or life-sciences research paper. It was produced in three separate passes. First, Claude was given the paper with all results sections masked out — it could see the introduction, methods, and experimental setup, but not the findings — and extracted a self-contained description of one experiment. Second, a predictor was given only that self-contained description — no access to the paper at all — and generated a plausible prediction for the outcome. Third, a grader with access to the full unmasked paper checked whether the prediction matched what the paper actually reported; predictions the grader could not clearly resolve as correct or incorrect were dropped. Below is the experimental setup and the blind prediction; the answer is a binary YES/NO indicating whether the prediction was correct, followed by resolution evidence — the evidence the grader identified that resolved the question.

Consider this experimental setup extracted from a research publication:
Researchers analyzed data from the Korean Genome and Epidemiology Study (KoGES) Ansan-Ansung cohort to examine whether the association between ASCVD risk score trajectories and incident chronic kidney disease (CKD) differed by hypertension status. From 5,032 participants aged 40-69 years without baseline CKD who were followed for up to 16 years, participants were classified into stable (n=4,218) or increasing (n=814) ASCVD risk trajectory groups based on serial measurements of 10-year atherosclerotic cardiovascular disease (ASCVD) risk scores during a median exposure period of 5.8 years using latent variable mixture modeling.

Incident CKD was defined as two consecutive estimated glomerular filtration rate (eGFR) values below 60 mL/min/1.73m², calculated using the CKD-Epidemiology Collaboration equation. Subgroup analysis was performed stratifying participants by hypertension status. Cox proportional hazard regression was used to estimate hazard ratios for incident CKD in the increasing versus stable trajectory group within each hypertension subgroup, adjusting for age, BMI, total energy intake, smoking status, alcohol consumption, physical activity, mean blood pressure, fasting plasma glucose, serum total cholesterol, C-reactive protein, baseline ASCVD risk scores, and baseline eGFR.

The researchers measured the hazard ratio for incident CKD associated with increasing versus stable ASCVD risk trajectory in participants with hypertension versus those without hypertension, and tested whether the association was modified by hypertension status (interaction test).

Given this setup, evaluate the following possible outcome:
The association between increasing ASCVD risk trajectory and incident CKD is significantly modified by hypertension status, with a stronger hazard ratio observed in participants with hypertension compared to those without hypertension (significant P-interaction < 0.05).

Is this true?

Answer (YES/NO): NO